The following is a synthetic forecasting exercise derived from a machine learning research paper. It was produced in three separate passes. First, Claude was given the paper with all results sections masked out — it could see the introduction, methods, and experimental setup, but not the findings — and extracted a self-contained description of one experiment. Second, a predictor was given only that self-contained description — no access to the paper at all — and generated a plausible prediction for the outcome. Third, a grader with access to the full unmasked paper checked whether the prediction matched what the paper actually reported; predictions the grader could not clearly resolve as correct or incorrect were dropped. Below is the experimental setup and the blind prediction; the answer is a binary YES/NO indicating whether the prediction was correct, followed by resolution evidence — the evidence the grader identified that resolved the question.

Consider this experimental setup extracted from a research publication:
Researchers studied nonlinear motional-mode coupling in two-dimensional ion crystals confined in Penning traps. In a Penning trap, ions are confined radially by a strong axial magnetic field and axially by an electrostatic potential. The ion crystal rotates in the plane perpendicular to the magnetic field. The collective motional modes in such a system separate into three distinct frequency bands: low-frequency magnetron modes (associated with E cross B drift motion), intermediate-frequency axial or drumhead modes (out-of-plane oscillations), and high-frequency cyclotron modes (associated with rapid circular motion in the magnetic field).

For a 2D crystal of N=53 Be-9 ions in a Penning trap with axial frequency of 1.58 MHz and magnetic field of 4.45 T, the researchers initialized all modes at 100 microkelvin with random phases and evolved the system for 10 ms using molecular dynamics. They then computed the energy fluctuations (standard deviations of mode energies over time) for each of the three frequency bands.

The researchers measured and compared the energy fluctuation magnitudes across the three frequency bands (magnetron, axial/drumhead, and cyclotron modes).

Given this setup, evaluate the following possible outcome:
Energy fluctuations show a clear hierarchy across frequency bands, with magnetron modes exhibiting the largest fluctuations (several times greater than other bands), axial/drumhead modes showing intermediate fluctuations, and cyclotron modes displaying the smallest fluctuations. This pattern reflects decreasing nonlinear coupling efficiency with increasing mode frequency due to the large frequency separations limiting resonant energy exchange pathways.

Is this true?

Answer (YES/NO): NO